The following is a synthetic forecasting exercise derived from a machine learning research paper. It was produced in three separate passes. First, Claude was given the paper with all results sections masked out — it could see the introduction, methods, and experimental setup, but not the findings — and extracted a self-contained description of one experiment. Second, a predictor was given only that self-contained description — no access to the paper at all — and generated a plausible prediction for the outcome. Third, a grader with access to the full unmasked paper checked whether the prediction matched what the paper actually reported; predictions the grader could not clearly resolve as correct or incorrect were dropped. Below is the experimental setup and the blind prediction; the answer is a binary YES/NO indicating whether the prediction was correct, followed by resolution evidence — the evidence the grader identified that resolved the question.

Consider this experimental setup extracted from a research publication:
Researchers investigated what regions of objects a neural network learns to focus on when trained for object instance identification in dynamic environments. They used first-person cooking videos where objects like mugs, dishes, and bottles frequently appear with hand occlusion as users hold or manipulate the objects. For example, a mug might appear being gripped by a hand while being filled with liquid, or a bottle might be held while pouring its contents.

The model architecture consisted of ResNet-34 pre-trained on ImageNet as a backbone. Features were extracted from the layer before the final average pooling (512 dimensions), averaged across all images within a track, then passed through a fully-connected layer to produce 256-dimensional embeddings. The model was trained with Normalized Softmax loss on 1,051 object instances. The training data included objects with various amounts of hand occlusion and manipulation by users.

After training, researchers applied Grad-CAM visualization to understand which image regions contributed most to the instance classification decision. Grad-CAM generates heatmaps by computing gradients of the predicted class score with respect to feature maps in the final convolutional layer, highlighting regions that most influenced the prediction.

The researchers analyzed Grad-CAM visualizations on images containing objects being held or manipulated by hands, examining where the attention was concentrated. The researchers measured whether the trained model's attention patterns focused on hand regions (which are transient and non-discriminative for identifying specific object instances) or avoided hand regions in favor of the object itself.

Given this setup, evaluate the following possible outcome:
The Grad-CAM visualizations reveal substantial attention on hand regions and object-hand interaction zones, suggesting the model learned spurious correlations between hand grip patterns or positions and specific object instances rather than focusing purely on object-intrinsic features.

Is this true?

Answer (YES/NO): NO